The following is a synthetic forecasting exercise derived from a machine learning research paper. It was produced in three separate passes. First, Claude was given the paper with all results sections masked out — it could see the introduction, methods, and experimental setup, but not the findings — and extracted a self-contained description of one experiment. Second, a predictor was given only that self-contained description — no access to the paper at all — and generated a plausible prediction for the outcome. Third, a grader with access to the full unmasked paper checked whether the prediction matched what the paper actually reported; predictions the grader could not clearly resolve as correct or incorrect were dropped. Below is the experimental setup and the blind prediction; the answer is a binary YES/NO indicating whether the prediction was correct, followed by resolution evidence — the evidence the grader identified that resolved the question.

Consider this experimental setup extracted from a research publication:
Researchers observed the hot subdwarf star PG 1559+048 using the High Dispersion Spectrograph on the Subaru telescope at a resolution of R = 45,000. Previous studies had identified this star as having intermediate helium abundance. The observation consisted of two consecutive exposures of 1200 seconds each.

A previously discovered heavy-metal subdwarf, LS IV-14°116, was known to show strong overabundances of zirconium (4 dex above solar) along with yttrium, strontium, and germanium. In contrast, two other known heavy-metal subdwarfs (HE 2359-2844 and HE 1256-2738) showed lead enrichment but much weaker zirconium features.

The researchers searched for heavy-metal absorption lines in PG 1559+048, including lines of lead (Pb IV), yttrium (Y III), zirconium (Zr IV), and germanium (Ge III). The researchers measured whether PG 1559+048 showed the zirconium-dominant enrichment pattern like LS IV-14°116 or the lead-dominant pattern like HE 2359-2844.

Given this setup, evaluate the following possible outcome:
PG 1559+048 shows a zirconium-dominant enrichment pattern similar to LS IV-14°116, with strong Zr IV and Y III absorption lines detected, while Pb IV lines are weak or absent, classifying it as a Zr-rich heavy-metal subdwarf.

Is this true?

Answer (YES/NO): NO